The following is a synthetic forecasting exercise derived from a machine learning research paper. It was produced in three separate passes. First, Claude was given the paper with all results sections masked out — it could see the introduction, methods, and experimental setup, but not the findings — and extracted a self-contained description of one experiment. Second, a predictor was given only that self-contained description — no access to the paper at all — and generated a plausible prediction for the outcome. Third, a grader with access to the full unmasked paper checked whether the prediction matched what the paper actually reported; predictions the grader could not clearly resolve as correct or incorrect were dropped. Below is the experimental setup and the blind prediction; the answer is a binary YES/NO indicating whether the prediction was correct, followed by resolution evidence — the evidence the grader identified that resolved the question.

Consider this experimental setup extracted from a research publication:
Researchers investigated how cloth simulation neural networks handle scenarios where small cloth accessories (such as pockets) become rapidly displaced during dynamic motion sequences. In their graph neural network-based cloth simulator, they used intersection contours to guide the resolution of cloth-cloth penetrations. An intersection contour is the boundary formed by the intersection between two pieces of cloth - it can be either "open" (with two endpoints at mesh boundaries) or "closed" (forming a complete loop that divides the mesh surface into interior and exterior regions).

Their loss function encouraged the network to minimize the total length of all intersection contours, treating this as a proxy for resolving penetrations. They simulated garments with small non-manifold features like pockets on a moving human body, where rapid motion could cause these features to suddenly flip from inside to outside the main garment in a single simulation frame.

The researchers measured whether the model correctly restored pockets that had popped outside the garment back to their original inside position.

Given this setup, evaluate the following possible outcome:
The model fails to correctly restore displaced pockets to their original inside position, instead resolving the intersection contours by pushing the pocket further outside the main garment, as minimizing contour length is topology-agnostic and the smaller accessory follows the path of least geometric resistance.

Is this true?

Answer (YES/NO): YES